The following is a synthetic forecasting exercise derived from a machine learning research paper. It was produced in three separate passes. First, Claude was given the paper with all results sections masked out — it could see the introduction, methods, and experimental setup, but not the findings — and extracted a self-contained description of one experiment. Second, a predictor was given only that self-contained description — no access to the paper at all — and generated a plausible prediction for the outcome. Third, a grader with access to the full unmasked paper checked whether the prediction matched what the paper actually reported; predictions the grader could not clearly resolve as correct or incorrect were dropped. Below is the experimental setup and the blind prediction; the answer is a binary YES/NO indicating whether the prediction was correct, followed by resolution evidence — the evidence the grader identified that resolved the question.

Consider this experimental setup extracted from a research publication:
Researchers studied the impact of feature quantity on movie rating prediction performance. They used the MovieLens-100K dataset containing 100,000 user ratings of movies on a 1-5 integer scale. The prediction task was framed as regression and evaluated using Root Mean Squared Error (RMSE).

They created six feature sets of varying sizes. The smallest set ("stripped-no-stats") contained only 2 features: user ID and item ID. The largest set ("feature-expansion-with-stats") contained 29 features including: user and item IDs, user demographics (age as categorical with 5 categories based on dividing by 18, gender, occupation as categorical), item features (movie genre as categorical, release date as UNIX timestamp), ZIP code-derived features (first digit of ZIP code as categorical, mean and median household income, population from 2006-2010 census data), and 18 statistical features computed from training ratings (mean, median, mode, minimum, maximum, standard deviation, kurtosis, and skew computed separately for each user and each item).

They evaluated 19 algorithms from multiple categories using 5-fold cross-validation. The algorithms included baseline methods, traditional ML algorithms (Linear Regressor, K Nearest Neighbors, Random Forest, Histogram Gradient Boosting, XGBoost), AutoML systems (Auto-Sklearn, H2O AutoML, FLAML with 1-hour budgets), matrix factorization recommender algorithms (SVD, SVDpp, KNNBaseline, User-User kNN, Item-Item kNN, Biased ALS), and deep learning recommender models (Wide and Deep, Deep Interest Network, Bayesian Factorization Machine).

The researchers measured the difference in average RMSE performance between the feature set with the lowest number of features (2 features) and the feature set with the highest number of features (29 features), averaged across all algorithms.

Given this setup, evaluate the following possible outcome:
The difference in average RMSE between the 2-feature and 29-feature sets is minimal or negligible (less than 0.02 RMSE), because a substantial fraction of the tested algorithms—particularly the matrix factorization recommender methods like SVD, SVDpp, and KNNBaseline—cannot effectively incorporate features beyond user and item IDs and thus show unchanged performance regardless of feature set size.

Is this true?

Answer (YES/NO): NO